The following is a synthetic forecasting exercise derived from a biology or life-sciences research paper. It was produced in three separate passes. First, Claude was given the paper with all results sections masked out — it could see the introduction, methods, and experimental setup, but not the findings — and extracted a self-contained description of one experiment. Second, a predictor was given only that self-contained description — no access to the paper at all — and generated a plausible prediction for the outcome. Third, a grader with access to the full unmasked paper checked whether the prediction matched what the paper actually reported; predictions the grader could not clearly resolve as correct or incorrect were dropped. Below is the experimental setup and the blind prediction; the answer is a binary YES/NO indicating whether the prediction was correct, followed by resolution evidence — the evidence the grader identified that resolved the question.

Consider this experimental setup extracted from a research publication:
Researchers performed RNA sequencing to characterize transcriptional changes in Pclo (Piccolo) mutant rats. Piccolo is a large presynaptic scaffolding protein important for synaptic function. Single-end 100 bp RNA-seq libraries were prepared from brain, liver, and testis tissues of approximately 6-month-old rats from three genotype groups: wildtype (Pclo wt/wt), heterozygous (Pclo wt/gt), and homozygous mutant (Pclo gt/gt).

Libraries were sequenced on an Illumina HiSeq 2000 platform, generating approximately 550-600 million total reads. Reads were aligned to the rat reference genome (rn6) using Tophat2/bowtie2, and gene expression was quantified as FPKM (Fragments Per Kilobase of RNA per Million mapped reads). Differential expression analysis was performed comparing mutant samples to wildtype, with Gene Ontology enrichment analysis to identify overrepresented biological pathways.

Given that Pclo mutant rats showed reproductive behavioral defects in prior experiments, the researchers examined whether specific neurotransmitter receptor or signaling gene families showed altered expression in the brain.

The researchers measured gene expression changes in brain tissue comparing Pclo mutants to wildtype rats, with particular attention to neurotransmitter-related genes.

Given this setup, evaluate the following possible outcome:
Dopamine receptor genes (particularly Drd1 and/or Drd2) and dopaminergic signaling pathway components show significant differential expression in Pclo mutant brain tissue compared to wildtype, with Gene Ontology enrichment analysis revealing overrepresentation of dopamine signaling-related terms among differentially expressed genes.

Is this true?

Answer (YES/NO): NO